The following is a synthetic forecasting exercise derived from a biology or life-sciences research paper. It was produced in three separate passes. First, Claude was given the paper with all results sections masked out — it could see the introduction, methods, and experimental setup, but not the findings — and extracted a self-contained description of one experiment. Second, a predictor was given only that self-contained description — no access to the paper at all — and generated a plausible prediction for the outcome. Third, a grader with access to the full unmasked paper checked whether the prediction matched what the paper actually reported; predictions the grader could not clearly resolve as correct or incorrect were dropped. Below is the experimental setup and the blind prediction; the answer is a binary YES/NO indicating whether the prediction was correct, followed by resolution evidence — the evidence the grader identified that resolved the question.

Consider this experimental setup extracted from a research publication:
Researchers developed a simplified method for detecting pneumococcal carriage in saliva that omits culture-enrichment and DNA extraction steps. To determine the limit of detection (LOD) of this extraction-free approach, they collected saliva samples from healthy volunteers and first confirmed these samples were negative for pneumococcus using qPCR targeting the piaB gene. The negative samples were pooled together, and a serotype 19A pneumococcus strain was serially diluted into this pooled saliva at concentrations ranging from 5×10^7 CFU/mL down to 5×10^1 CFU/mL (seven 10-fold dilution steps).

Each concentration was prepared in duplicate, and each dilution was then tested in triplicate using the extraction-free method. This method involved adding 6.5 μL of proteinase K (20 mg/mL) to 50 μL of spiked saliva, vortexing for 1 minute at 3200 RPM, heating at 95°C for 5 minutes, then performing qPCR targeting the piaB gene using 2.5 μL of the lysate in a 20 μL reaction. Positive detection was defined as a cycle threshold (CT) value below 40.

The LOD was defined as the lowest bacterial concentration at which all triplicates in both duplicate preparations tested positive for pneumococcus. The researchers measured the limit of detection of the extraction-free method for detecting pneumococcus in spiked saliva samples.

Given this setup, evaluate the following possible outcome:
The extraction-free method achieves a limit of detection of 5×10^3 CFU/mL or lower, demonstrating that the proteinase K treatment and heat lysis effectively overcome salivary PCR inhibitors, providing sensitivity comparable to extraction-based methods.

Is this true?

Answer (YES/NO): YES